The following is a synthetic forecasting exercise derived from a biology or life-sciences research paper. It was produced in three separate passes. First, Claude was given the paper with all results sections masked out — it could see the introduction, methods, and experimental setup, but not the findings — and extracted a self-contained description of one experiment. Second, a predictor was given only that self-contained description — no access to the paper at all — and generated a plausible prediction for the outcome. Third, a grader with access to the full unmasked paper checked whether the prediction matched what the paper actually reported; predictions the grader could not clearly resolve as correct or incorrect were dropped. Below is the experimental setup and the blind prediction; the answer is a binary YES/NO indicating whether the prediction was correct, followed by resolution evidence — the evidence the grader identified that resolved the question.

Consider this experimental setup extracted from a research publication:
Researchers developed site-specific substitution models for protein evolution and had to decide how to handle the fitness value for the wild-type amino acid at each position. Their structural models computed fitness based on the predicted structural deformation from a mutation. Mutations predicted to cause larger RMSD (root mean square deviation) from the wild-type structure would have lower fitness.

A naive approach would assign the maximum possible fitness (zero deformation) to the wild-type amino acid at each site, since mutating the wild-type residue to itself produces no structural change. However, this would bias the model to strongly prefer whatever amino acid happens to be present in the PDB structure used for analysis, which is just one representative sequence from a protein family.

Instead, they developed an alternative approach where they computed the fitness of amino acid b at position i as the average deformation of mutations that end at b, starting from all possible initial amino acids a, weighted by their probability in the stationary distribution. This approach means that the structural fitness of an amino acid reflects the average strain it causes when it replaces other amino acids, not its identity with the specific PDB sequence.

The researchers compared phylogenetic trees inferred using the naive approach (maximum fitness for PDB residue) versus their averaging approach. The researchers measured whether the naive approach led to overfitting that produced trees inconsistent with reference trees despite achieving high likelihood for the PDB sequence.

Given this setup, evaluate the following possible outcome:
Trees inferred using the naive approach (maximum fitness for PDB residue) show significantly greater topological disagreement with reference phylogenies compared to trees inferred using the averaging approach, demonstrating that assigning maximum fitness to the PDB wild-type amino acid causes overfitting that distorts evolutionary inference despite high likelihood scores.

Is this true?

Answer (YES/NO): YES